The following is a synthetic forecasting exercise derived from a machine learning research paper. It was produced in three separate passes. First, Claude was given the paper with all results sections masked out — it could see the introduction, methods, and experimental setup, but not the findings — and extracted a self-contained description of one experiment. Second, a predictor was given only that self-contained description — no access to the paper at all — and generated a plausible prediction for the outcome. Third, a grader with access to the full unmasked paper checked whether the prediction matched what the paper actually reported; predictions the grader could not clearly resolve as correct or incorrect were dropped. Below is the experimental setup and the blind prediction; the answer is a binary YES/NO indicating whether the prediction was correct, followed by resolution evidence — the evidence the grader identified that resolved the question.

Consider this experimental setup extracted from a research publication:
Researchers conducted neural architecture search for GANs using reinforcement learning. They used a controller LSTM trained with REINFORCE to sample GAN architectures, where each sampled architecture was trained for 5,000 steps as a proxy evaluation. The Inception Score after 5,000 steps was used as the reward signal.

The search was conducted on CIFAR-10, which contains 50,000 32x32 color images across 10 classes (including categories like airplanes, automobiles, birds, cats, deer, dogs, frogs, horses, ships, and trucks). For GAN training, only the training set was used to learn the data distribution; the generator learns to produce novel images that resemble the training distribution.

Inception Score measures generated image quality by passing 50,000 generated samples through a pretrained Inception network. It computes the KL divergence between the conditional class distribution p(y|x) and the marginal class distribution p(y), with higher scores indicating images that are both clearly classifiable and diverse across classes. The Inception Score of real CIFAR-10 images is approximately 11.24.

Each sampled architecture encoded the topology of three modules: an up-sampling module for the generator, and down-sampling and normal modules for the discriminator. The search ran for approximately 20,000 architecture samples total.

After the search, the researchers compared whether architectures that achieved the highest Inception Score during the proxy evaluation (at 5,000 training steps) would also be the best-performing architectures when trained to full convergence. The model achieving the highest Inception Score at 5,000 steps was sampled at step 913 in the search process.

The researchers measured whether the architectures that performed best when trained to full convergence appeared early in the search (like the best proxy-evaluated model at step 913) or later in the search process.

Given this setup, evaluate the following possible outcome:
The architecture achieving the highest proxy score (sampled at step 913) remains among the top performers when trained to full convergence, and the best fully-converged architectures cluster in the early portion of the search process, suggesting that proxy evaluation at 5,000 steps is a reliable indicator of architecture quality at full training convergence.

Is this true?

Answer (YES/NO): NO